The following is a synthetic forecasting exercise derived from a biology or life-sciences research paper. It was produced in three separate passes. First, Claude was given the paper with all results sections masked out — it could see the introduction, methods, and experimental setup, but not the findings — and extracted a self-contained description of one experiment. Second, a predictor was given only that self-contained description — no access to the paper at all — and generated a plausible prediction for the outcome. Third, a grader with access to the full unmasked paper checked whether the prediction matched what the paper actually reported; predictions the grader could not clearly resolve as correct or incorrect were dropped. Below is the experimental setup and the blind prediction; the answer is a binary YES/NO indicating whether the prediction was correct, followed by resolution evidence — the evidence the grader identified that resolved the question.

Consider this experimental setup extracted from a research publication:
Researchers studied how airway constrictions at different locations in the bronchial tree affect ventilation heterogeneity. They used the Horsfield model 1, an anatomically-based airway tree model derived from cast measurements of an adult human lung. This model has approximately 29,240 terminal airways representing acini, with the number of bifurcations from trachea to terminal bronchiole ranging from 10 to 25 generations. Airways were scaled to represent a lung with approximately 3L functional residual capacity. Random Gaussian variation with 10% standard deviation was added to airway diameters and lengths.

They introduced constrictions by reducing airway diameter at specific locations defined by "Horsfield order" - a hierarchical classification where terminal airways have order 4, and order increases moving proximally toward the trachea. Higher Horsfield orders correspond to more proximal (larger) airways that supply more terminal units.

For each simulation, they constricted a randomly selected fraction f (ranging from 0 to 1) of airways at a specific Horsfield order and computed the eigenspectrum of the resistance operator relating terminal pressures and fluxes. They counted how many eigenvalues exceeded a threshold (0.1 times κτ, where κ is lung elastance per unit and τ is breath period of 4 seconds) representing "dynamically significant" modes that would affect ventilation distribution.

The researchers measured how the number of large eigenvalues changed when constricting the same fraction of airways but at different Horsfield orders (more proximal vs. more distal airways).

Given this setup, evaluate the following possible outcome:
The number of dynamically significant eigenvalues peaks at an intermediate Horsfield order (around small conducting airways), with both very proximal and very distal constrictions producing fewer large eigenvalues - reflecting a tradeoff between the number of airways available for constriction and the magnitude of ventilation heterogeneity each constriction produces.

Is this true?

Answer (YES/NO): NO